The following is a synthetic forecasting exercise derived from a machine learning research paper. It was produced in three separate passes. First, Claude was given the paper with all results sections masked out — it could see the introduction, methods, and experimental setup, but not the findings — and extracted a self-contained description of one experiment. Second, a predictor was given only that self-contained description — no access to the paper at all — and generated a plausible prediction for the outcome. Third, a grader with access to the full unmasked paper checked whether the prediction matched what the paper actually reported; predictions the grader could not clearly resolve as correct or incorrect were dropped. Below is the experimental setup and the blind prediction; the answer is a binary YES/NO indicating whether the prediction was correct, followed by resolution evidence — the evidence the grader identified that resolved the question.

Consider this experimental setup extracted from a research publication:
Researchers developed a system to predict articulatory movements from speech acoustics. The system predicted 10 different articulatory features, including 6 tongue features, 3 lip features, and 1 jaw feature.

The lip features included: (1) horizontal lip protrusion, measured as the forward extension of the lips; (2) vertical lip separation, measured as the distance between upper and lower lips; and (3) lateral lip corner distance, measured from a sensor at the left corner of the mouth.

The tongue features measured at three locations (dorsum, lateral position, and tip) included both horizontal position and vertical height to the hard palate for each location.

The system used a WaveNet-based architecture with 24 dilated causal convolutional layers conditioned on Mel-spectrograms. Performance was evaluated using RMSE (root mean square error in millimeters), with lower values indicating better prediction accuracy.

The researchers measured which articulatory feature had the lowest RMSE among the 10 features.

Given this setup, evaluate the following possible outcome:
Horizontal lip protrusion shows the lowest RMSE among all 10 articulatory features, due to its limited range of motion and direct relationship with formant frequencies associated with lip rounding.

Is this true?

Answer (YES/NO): NO